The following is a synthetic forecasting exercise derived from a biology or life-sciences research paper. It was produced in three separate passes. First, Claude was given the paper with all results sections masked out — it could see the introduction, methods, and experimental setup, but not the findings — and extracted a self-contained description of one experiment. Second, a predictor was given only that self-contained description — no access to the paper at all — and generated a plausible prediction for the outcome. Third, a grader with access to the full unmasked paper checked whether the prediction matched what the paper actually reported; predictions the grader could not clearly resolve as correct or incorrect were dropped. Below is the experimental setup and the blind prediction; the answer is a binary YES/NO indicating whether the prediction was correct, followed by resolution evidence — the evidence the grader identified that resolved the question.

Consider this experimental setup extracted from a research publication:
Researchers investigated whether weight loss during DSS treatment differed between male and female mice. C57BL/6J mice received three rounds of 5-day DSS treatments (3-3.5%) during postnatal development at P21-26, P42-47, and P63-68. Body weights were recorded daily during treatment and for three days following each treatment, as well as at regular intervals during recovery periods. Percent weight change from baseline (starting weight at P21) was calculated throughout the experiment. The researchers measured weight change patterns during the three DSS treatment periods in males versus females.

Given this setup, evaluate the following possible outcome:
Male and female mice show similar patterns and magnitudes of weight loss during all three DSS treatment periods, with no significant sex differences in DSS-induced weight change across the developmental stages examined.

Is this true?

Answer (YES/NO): NO